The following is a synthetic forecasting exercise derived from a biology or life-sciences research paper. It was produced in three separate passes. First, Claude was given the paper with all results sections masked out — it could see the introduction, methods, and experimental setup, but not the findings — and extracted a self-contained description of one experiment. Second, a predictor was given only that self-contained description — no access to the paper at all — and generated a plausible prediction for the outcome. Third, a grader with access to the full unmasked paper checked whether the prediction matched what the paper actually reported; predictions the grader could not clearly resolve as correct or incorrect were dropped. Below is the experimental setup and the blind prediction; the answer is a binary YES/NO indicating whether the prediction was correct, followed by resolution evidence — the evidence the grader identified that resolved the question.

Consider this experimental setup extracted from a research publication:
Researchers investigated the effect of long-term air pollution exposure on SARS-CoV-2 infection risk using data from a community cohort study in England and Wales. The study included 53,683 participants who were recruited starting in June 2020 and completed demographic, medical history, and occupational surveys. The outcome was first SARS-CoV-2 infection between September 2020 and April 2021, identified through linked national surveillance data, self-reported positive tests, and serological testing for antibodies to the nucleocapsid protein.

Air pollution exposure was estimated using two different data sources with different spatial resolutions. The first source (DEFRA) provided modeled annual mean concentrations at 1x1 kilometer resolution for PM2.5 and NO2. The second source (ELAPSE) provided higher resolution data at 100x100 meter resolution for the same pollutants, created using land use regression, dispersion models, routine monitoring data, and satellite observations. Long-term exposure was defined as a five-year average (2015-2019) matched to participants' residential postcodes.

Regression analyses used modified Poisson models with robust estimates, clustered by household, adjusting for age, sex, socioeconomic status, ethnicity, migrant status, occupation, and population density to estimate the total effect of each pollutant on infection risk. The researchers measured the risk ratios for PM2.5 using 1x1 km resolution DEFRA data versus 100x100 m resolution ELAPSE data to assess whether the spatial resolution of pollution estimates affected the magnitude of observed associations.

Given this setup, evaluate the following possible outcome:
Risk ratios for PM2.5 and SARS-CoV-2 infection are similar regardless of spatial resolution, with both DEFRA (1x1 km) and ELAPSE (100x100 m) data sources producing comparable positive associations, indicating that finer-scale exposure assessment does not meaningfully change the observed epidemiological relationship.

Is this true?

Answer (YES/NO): YES